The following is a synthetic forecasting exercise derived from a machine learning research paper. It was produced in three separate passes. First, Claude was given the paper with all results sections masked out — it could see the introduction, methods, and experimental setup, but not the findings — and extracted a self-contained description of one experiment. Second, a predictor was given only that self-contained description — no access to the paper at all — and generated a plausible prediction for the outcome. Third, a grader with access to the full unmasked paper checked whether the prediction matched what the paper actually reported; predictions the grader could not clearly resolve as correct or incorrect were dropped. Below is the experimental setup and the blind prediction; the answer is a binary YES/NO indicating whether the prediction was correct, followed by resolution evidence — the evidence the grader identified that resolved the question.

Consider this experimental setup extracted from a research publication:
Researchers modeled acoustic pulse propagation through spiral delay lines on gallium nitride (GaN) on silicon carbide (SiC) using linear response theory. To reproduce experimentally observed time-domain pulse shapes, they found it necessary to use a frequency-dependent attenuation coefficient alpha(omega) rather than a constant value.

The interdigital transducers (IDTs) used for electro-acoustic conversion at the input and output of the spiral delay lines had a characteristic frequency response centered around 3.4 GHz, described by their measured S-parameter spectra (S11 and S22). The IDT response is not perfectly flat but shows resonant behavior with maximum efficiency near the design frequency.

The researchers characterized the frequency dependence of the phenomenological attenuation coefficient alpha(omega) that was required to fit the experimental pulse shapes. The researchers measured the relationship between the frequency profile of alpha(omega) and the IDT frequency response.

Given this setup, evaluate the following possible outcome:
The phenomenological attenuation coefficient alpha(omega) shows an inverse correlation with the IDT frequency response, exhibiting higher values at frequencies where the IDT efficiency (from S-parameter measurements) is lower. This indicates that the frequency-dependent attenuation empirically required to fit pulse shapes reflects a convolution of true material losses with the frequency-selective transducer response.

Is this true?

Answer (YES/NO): YES